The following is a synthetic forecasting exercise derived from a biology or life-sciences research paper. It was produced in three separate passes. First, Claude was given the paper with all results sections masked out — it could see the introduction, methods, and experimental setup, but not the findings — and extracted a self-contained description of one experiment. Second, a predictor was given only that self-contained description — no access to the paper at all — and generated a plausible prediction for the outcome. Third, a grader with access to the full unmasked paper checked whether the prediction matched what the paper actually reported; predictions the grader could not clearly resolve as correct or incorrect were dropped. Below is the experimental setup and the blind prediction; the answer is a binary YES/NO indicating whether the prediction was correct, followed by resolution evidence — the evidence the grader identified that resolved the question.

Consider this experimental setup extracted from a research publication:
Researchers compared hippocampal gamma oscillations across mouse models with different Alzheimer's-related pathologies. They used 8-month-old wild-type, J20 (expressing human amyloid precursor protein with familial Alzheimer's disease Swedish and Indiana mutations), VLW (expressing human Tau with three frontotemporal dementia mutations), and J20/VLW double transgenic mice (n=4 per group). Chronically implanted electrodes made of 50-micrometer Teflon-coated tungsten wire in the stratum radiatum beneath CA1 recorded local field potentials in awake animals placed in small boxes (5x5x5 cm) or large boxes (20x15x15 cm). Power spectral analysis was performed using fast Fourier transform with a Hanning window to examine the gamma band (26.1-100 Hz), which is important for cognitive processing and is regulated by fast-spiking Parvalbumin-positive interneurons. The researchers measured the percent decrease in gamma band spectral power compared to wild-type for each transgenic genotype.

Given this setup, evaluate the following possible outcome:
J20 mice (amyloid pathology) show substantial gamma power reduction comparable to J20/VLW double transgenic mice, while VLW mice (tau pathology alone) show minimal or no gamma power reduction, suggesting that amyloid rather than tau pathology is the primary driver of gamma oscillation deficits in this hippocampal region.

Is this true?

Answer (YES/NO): NO